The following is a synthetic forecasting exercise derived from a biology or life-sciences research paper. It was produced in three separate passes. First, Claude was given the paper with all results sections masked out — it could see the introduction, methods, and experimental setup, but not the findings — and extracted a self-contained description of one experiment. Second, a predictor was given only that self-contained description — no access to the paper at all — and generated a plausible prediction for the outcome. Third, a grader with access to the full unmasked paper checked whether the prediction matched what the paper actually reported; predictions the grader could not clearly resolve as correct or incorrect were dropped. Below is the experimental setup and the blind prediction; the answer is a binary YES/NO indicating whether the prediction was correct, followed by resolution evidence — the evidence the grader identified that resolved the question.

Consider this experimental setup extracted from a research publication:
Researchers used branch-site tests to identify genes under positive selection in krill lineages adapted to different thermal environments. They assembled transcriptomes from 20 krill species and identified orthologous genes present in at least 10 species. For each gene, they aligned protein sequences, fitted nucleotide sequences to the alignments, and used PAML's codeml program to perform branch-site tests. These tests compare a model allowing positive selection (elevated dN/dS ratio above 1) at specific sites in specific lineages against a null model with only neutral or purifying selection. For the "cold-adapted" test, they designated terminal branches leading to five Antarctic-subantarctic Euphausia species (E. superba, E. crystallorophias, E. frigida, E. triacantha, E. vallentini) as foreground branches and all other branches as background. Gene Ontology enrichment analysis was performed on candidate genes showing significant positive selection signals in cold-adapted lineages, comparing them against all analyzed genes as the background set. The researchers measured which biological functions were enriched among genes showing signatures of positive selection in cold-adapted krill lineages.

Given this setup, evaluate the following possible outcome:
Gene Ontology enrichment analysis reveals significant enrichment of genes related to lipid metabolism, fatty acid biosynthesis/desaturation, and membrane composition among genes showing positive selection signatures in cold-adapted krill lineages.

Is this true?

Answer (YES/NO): NO